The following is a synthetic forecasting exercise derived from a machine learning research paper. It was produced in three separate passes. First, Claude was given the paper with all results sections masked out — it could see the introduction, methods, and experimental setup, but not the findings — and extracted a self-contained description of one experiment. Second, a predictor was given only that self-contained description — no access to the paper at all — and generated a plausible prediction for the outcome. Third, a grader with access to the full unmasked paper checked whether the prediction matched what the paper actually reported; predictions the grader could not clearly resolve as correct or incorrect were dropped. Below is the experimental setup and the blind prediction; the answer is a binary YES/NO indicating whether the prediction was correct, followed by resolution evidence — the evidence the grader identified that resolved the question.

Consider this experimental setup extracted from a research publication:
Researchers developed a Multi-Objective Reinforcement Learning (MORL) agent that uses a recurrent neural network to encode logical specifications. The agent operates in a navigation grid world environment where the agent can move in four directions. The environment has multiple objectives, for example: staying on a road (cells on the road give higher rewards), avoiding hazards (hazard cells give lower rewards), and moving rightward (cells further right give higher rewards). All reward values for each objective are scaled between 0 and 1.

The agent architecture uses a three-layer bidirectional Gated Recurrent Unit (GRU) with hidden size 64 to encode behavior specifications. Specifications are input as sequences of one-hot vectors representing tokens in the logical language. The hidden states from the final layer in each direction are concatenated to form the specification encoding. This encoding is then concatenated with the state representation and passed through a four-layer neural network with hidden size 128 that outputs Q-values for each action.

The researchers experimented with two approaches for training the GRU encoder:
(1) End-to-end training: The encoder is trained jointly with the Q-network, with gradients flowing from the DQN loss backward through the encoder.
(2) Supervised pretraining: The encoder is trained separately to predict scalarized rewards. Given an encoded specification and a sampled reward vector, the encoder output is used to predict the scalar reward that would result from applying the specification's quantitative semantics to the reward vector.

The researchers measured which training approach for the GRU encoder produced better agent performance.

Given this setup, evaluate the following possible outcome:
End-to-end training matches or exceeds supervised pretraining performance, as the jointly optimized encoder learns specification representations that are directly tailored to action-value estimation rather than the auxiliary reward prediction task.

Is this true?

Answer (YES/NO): YES